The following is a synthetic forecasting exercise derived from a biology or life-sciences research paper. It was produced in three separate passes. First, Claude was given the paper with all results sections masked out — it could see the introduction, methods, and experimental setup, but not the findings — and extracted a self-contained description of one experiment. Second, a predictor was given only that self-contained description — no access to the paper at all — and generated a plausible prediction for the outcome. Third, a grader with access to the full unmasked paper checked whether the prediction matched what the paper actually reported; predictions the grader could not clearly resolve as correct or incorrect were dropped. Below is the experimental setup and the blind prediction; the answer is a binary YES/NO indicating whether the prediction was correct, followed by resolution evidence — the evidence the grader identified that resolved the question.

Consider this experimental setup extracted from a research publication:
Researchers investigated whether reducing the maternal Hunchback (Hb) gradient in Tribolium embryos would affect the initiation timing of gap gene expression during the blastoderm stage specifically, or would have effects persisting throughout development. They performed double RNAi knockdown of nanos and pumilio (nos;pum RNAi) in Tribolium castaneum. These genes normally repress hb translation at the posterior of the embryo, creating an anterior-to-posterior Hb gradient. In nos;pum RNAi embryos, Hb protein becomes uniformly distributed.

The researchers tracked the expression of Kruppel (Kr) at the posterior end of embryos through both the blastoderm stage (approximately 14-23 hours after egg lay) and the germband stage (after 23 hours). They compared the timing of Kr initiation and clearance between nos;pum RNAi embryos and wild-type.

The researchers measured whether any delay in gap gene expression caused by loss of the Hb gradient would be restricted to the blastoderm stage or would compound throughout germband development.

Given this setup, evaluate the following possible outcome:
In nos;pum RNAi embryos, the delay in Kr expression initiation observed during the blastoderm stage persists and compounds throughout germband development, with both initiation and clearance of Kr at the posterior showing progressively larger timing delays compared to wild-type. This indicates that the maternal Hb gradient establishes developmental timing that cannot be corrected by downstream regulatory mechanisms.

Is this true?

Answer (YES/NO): NO